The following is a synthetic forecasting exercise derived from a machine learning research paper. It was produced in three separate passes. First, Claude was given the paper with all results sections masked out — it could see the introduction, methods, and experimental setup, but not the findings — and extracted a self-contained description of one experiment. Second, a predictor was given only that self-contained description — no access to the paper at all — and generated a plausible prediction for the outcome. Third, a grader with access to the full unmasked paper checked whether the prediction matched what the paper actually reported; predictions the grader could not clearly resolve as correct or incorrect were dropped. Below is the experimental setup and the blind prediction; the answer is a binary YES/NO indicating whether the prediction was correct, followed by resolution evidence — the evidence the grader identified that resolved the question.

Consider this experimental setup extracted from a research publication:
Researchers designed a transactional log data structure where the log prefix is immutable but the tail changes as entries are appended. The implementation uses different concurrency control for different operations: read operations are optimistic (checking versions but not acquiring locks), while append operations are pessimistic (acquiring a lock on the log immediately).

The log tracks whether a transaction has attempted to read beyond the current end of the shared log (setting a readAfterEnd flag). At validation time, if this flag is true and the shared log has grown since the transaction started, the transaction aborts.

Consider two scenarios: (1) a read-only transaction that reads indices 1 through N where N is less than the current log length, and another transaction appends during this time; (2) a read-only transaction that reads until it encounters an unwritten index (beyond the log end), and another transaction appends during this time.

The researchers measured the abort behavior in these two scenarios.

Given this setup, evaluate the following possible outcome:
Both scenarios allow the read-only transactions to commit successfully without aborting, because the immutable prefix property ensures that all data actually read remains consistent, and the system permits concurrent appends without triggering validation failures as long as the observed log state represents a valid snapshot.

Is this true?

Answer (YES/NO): NO